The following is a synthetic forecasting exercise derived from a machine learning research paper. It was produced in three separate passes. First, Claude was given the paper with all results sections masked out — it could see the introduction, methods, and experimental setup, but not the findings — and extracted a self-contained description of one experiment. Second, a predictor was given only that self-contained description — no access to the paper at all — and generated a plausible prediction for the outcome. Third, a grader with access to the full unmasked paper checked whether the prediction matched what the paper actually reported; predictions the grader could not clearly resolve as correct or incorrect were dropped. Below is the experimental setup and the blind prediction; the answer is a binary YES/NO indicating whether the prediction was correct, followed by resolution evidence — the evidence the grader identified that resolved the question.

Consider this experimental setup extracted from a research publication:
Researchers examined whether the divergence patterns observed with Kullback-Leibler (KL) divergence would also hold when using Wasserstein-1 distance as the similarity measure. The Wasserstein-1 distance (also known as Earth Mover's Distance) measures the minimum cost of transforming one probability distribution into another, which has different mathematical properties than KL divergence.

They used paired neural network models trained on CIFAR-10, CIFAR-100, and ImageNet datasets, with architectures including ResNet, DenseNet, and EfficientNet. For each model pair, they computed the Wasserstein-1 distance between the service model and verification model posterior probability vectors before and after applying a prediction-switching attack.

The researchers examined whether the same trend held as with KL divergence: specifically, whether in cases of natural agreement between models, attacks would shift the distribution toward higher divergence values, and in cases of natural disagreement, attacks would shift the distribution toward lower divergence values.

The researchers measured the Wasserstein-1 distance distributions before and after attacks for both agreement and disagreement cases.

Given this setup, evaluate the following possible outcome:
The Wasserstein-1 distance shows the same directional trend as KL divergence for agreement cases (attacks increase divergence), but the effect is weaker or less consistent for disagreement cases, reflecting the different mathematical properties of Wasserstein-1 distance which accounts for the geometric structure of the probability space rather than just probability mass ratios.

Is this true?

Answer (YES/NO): NO